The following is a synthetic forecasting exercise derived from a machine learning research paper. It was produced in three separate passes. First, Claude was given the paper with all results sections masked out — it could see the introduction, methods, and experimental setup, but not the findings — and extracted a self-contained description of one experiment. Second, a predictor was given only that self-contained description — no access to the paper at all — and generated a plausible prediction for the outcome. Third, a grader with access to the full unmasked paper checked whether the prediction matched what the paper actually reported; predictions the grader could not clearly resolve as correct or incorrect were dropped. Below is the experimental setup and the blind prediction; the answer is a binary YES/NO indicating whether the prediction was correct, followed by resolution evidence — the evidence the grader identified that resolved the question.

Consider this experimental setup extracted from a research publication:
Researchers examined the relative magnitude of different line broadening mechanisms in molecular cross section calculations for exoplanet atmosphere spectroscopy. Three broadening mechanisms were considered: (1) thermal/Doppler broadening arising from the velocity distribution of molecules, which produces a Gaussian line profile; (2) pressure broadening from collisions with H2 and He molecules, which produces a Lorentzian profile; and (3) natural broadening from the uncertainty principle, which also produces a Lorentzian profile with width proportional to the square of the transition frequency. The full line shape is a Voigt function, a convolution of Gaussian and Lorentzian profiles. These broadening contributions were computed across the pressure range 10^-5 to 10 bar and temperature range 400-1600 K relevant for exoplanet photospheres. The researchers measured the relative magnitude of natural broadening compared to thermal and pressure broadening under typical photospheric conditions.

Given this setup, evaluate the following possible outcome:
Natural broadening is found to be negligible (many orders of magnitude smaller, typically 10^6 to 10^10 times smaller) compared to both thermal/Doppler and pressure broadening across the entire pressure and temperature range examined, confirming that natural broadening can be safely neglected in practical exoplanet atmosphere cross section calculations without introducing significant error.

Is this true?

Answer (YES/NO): NO